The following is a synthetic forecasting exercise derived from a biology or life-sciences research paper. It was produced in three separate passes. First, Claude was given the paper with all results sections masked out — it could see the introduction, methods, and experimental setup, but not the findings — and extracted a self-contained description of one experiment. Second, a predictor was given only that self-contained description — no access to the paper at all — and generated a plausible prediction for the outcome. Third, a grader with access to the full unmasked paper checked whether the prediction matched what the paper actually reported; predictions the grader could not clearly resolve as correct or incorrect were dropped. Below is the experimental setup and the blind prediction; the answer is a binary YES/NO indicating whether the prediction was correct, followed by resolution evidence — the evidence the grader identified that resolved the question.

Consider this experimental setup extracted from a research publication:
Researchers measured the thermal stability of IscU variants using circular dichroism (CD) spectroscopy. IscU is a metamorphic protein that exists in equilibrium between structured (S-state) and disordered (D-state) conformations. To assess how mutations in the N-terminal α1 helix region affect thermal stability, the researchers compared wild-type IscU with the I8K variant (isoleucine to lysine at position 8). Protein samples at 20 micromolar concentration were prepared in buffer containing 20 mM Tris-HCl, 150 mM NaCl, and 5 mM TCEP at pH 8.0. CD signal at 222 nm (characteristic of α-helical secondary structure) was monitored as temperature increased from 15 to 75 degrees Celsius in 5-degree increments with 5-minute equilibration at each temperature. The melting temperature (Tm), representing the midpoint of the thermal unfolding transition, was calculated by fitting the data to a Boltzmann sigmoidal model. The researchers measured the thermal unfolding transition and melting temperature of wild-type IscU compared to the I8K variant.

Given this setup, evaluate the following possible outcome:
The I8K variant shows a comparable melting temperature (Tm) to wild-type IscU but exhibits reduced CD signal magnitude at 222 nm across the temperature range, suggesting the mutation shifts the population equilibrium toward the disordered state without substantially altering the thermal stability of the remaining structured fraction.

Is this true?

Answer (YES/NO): NO